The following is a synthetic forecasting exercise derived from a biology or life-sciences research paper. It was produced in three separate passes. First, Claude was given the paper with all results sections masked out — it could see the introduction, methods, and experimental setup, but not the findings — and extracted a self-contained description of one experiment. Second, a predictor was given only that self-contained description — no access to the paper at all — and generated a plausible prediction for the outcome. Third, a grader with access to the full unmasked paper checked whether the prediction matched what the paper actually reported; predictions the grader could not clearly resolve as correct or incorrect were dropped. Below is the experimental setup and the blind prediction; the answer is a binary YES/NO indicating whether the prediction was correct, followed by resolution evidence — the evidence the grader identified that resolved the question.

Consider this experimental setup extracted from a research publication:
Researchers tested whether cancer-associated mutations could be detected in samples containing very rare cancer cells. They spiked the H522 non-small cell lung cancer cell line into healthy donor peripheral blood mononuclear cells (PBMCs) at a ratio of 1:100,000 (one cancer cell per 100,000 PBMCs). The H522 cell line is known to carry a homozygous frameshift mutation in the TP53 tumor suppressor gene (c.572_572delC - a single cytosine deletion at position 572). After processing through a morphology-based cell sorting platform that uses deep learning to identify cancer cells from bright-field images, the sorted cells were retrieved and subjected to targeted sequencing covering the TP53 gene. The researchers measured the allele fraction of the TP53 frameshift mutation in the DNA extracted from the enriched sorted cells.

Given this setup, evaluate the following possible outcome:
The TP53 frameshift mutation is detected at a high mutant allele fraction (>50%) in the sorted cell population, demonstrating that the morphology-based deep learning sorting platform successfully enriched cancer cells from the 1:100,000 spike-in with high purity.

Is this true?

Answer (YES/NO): NO